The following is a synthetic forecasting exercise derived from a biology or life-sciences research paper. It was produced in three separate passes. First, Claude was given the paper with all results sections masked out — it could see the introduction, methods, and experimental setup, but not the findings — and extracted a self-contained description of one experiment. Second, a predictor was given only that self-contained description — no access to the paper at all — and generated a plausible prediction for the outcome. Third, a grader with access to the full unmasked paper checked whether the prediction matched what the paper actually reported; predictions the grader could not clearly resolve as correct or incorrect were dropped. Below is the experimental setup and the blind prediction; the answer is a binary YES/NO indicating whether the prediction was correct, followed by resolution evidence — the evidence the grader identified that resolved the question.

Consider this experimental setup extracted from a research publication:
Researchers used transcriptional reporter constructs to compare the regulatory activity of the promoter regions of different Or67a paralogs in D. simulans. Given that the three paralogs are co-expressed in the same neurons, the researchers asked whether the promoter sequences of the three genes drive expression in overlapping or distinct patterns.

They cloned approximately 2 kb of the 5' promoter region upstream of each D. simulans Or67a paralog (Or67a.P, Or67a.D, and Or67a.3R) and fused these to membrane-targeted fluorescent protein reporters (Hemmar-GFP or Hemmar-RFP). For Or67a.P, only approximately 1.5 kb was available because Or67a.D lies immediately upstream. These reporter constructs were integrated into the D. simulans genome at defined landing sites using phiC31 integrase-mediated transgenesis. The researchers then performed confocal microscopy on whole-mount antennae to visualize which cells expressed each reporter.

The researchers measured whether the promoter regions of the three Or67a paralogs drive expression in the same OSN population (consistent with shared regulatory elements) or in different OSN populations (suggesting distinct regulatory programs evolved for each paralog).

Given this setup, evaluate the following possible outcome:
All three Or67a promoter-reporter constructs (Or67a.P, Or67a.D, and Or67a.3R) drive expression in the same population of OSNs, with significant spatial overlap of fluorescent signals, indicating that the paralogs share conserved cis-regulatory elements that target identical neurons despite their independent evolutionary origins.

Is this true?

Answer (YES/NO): NO